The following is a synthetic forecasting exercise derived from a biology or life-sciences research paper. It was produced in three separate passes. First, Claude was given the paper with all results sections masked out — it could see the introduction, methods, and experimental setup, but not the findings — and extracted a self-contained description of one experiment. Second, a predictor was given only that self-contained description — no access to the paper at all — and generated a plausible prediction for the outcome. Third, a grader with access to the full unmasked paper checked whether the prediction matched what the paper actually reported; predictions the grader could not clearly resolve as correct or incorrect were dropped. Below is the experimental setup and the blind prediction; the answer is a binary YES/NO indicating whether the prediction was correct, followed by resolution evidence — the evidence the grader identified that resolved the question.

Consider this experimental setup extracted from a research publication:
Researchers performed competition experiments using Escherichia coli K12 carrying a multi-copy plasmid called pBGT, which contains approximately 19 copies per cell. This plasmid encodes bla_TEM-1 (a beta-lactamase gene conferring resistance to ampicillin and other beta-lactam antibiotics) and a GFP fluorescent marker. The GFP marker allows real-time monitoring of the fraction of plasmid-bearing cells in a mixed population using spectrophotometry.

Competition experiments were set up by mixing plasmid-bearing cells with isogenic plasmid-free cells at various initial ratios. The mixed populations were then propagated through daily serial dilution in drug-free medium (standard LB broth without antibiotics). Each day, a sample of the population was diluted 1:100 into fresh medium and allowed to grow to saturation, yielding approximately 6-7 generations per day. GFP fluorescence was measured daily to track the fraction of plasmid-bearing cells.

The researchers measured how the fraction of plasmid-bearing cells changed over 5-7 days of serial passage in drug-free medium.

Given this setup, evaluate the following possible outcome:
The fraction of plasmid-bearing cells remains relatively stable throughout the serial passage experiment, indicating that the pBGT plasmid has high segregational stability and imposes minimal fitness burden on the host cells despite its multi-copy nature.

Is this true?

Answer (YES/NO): NO